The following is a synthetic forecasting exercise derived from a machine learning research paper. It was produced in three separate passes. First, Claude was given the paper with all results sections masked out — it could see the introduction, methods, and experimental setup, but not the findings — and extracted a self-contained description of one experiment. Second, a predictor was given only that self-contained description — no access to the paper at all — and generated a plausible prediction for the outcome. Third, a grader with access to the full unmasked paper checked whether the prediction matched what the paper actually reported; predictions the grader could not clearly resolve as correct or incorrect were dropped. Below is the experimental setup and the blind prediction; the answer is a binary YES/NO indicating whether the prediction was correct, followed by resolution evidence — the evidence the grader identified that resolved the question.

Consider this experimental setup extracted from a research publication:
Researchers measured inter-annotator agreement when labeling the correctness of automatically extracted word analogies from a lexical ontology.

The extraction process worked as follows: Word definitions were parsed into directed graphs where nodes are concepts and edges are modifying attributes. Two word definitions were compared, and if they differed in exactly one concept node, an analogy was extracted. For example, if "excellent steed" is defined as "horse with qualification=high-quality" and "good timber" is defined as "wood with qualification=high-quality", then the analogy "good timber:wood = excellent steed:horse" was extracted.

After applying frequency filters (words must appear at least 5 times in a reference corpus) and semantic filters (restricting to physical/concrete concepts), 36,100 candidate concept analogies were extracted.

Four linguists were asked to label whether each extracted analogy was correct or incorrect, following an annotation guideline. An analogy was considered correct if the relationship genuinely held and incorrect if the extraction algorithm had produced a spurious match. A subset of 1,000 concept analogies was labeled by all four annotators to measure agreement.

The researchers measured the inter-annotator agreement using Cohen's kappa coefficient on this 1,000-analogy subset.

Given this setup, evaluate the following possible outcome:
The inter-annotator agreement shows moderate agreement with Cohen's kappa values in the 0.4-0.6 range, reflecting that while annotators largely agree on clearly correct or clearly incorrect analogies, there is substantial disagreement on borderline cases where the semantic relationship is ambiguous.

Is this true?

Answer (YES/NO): NO